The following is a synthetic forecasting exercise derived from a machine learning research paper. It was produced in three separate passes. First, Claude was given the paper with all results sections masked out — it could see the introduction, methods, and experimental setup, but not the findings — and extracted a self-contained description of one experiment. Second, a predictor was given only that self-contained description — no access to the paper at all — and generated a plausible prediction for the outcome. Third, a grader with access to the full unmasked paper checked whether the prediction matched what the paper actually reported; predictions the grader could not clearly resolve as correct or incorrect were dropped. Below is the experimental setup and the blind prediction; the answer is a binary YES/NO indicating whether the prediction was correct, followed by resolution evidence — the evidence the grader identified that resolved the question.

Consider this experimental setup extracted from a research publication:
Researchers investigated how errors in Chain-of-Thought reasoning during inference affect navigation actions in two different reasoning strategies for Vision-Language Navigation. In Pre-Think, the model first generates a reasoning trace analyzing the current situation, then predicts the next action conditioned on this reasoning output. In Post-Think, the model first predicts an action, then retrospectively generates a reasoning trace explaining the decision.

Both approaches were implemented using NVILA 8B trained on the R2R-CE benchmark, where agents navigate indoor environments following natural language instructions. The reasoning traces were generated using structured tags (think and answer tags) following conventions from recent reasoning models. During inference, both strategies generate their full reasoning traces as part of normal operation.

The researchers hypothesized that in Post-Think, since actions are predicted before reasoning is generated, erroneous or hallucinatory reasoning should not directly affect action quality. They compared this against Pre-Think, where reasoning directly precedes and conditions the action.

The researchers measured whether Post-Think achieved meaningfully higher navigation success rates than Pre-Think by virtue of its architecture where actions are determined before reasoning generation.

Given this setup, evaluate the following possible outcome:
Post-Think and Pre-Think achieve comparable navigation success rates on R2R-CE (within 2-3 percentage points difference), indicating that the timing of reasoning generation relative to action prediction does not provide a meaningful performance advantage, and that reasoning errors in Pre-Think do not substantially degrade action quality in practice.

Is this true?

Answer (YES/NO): NO